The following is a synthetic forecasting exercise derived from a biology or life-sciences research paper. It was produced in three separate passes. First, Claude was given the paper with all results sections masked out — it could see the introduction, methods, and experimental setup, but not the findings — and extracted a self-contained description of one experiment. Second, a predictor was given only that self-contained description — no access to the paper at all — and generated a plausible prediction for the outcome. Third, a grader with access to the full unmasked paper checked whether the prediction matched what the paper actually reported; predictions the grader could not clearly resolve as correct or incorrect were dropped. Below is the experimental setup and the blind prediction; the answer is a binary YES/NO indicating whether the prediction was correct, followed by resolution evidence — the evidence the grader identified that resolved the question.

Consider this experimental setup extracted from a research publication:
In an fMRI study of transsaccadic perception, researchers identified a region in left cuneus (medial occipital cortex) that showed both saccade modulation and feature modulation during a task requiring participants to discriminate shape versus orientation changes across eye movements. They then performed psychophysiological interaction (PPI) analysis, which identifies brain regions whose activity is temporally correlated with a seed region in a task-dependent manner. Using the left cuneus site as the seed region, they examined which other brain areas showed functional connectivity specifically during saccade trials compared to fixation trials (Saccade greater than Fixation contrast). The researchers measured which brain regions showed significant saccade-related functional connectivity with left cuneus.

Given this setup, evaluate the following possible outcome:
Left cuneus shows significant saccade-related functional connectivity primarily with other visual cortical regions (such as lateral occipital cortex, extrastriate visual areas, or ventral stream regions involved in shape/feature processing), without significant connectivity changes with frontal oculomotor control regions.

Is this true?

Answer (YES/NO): YES